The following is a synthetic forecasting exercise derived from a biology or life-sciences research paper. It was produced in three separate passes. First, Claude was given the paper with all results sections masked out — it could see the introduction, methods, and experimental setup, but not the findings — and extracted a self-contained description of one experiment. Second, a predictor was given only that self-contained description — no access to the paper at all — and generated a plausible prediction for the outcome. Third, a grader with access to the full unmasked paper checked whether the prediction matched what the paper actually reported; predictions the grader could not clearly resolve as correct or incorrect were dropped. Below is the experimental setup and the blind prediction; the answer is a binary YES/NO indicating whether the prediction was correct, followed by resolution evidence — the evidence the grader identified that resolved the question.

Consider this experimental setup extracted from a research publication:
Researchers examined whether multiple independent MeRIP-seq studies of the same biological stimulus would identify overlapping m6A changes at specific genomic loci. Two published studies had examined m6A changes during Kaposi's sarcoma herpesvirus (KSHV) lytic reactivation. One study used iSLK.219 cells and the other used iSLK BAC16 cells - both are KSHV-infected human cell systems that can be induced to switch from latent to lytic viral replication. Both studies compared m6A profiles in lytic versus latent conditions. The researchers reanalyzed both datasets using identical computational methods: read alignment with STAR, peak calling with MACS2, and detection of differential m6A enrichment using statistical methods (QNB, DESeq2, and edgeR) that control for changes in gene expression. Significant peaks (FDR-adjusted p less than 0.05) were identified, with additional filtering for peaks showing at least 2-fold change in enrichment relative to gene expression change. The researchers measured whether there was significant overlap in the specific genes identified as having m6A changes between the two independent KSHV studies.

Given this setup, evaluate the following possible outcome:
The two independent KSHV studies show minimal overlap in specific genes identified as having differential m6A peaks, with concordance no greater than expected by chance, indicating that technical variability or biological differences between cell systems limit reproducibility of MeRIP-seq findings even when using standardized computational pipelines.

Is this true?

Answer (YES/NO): YES